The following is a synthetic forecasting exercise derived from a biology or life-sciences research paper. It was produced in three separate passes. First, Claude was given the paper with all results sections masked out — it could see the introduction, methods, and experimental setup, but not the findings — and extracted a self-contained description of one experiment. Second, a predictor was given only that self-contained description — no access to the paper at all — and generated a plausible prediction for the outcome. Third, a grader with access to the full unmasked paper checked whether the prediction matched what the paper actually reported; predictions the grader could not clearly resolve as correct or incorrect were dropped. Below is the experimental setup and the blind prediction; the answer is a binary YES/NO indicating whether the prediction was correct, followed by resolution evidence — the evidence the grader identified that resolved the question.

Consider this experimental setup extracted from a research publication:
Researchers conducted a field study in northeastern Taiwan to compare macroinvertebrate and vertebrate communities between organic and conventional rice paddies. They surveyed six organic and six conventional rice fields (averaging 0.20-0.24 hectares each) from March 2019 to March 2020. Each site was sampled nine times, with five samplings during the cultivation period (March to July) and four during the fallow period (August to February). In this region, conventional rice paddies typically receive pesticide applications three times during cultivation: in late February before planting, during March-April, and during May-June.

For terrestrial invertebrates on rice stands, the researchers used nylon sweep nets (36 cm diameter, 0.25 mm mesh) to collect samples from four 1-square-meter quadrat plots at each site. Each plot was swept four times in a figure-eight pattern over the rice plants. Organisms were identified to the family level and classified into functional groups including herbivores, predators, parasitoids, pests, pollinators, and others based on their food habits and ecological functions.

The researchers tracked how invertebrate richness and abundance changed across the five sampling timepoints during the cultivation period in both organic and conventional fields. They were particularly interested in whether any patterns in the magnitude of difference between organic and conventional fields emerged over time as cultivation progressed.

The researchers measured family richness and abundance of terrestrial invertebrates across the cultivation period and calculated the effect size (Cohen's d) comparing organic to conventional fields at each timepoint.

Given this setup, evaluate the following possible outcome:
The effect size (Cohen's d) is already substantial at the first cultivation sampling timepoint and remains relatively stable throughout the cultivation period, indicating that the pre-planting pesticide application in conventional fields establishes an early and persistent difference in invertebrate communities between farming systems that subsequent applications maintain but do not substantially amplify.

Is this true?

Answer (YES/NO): NO